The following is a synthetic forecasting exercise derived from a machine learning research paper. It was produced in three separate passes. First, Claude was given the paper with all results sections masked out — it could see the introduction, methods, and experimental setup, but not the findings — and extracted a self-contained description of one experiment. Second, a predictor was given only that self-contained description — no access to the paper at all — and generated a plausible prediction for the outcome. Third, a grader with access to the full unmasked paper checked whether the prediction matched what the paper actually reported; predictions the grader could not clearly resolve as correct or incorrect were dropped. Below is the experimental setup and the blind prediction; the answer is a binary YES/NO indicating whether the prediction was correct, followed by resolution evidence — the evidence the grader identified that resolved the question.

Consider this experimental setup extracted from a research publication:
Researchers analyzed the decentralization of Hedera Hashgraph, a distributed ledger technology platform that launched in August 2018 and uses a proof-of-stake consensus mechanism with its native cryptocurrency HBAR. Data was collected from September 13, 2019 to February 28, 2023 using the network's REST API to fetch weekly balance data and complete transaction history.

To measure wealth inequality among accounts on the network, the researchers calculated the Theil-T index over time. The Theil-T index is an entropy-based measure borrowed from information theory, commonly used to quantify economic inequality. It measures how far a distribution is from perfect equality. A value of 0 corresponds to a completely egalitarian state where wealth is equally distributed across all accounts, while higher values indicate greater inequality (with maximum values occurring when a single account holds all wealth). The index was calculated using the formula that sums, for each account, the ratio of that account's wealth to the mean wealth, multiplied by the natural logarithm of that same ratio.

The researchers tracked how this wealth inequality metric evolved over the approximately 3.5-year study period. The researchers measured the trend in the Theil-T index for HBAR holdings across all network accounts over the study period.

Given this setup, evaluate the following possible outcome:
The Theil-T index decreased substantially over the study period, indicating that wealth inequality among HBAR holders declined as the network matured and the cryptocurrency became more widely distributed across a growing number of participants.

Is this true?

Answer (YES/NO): NO